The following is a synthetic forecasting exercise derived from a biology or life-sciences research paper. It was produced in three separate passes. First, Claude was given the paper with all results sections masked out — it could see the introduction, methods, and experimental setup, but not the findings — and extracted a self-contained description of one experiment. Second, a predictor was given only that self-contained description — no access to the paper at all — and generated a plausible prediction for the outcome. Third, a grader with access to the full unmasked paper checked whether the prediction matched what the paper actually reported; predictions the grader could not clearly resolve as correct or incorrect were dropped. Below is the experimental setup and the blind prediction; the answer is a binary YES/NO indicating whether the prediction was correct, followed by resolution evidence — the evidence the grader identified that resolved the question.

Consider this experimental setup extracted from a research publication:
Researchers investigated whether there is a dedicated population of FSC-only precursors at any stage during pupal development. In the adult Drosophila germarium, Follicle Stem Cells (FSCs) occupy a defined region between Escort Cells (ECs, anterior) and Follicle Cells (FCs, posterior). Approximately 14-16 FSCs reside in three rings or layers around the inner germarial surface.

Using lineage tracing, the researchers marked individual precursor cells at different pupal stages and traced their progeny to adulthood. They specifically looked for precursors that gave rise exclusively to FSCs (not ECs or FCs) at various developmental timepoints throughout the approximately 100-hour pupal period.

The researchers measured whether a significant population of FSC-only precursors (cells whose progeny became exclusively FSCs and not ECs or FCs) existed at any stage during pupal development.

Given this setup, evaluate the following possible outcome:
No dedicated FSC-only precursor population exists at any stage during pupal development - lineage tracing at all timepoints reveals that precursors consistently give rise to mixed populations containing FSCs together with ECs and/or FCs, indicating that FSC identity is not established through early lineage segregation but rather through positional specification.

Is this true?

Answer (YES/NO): YES